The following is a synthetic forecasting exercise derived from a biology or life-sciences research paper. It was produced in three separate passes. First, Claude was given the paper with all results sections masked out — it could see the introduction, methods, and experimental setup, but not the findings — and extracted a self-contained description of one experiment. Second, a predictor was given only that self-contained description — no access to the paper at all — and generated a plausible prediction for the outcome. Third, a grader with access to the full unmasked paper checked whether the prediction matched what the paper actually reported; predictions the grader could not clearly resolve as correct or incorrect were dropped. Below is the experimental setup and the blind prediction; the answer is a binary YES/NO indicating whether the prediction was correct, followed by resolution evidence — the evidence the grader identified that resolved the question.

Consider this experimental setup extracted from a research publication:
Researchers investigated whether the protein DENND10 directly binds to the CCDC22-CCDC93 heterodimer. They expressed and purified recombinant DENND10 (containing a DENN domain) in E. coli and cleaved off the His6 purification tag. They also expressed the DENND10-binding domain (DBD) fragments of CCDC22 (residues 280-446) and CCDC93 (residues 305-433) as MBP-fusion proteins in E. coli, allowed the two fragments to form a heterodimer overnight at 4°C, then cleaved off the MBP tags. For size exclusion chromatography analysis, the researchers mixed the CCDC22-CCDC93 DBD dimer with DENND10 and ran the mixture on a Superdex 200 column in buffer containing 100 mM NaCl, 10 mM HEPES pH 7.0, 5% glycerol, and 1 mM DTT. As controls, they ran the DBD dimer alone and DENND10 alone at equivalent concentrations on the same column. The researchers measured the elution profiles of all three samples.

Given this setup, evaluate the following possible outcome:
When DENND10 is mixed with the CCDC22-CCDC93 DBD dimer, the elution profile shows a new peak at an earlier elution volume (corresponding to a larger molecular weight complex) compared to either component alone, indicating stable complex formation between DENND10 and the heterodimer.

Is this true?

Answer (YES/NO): YES